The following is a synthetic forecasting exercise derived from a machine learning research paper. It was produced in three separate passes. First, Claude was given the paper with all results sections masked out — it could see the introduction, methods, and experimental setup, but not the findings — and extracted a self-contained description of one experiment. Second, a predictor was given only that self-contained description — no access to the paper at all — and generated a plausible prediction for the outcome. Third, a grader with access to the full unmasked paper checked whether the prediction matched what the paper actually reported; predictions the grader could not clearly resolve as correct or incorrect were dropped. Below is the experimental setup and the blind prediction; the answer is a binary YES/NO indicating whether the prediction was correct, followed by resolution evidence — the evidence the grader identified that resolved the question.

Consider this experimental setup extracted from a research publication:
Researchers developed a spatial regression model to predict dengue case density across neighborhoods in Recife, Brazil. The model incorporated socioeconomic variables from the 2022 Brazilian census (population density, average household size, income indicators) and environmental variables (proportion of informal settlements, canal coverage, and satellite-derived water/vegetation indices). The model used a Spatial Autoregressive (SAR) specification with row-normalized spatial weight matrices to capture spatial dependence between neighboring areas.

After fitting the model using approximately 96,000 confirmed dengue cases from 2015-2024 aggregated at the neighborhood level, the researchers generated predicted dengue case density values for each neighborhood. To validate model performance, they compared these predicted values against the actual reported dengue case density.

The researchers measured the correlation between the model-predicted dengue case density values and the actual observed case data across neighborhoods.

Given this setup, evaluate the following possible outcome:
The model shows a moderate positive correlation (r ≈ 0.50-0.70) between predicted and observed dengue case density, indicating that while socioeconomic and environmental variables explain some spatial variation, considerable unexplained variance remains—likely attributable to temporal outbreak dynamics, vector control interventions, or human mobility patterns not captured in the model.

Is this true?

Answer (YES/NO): NO